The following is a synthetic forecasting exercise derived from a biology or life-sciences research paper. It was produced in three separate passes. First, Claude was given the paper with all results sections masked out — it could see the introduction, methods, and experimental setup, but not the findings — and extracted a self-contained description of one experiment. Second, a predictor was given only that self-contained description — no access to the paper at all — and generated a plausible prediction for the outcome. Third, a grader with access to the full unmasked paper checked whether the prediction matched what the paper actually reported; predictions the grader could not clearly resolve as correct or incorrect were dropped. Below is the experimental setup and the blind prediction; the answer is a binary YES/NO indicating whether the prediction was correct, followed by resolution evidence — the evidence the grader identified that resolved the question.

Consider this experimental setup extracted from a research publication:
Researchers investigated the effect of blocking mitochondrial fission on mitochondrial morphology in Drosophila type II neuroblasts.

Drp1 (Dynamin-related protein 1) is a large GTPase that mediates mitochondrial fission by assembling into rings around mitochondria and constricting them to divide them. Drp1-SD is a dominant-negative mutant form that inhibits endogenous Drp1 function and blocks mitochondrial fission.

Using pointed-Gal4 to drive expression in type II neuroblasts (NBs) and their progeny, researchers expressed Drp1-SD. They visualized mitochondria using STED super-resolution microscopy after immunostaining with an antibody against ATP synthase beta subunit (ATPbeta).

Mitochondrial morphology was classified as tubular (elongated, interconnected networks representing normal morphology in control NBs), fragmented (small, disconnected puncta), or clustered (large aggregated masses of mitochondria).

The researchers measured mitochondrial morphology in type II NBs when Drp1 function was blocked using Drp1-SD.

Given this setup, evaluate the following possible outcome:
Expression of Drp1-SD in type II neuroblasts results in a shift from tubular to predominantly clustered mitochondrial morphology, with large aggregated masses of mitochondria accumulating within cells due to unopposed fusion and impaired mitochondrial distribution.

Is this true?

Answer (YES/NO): YES